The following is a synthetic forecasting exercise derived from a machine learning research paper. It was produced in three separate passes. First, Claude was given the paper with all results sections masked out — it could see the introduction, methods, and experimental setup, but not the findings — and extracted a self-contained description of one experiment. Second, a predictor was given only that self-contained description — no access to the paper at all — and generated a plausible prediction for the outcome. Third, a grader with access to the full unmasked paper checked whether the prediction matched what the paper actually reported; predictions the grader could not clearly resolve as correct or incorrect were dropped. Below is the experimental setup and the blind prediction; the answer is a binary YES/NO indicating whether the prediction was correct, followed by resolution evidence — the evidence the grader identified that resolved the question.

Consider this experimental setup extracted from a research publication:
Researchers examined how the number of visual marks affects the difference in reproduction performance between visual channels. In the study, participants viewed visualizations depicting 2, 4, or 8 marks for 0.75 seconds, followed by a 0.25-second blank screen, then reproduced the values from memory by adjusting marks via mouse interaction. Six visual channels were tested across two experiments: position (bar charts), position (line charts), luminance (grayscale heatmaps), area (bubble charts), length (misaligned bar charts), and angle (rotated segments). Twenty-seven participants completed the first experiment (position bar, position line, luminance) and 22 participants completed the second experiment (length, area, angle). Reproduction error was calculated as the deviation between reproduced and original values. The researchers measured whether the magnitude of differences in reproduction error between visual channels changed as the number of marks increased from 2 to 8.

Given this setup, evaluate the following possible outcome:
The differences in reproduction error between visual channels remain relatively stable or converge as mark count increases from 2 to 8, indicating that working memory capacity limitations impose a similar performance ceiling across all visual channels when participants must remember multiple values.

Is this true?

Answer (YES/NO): NO